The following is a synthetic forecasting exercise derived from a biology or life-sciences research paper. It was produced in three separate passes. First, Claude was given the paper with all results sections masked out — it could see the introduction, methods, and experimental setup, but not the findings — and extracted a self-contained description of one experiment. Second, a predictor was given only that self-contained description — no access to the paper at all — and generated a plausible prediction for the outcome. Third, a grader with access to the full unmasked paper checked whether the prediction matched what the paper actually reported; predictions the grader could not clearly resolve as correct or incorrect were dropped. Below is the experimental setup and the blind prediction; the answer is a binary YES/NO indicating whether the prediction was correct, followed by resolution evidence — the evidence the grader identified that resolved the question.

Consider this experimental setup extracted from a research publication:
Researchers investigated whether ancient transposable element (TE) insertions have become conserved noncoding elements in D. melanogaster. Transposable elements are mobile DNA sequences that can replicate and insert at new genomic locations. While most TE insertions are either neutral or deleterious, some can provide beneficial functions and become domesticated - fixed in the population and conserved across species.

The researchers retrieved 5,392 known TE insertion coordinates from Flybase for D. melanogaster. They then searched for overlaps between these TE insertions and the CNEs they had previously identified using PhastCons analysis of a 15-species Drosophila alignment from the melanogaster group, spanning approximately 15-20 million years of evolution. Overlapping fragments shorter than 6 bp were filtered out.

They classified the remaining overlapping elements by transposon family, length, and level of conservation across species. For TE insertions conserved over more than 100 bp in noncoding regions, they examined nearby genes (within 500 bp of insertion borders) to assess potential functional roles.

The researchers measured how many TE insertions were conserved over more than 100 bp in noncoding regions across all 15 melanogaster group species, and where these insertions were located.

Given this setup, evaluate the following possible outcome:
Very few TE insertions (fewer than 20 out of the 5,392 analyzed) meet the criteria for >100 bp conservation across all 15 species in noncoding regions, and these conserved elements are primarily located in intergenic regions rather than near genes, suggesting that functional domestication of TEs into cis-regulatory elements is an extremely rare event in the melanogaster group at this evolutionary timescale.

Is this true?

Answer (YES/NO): NO